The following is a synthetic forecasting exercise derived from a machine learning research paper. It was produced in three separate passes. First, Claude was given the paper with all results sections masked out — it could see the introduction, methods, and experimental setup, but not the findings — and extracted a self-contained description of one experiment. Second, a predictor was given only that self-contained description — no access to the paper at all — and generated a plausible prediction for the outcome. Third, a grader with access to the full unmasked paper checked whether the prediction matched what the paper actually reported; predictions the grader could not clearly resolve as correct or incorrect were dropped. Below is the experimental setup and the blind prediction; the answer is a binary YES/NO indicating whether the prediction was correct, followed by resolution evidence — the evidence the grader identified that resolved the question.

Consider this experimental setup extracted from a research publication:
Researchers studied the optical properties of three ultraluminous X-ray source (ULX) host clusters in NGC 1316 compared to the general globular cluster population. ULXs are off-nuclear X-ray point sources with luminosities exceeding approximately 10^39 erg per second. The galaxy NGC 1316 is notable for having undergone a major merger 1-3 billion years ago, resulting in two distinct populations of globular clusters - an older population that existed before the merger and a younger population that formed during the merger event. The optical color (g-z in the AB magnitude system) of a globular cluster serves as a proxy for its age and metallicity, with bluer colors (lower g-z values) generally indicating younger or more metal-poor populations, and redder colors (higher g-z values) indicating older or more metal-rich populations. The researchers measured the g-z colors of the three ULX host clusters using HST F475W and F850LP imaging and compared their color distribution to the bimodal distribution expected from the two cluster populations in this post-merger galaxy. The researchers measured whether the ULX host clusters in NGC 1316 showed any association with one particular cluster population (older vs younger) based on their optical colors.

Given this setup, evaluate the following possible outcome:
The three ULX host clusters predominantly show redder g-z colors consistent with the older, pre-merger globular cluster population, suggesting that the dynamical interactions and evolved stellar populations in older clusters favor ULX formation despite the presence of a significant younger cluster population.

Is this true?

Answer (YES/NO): NO